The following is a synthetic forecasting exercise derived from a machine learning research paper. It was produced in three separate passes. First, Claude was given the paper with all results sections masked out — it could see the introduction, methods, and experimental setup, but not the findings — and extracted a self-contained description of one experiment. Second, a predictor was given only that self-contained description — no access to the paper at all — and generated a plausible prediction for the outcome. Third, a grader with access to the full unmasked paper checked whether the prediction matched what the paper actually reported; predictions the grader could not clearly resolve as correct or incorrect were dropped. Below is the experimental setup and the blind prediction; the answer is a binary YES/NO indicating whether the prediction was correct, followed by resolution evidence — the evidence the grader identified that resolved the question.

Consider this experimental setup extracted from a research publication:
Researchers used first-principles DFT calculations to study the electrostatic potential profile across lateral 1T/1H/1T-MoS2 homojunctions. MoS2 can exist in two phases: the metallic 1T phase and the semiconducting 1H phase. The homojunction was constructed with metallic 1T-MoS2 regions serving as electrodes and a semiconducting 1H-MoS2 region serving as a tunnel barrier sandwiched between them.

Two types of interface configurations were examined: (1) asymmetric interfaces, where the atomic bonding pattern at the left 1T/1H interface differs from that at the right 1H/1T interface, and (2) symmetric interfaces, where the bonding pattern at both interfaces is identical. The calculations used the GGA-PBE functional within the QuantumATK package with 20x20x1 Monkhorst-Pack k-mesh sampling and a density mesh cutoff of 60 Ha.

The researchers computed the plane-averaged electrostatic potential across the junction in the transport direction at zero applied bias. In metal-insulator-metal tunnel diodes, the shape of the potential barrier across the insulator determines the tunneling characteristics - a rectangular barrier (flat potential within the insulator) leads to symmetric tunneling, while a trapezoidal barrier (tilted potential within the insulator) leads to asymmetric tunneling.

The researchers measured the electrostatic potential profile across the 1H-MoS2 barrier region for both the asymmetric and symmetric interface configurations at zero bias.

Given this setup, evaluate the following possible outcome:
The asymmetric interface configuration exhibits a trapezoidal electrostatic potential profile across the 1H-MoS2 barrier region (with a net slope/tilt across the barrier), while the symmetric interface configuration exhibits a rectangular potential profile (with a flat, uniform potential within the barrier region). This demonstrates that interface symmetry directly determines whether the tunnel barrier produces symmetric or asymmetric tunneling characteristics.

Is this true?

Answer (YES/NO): YES